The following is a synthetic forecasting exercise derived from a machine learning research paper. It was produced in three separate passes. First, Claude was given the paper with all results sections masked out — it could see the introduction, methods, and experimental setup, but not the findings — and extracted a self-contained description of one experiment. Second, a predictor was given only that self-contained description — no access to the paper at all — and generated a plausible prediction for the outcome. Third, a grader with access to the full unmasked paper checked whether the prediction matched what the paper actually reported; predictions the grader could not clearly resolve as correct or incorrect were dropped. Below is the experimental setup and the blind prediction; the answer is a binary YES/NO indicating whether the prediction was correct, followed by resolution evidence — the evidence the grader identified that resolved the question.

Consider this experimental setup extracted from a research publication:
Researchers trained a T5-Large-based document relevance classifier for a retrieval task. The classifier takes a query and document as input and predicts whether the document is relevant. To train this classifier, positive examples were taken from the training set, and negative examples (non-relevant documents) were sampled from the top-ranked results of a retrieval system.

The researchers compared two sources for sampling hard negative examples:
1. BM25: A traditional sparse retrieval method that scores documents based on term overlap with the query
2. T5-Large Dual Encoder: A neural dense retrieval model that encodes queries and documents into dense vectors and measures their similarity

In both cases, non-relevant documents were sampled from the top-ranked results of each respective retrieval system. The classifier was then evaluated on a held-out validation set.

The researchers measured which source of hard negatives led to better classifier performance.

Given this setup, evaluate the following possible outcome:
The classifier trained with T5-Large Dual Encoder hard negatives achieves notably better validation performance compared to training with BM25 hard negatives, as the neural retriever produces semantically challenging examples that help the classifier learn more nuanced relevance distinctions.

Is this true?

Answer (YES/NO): NO